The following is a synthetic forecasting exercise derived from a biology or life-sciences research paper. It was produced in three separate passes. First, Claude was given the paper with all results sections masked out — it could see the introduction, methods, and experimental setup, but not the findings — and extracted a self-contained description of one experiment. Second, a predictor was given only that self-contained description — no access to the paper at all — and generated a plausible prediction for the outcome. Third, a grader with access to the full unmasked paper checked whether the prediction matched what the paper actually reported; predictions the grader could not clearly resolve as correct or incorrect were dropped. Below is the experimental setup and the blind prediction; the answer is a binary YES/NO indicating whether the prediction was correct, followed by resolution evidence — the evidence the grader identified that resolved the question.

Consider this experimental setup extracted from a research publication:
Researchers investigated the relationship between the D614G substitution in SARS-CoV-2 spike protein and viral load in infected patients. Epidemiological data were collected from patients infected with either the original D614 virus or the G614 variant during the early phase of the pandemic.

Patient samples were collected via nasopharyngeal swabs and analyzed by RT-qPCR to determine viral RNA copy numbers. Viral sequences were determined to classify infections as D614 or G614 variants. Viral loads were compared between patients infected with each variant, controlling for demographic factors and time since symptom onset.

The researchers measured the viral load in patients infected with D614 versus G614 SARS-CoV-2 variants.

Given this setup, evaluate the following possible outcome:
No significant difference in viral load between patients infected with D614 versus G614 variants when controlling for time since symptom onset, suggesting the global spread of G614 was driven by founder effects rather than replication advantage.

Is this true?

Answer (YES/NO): NO